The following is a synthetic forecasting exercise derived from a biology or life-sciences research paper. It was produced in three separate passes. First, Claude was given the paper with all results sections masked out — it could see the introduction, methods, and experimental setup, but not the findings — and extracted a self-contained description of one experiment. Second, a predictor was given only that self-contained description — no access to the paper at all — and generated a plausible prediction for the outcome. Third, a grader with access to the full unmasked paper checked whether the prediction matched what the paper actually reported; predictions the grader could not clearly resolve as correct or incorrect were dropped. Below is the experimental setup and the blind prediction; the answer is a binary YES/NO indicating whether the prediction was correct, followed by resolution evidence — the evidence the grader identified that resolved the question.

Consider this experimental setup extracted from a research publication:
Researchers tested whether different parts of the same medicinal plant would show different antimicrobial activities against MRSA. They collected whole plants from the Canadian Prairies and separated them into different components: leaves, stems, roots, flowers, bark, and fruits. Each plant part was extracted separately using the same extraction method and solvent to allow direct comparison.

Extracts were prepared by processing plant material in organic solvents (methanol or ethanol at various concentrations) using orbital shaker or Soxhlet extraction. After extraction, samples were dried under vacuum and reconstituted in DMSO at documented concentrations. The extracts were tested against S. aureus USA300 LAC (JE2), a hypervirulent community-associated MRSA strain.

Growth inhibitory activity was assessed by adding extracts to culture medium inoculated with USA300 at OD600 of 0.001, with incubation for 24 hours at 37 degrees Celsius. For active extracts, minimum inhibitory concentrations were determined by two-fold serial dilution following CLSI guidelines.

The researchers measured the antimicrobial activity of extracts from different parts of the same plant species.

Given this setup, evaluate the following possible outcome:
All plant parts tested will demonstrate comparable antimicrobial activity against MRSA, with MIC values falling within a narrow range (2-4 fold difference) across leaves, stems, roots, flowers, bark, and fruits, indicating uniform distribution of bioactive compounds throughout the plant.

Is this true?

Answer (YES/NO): NO